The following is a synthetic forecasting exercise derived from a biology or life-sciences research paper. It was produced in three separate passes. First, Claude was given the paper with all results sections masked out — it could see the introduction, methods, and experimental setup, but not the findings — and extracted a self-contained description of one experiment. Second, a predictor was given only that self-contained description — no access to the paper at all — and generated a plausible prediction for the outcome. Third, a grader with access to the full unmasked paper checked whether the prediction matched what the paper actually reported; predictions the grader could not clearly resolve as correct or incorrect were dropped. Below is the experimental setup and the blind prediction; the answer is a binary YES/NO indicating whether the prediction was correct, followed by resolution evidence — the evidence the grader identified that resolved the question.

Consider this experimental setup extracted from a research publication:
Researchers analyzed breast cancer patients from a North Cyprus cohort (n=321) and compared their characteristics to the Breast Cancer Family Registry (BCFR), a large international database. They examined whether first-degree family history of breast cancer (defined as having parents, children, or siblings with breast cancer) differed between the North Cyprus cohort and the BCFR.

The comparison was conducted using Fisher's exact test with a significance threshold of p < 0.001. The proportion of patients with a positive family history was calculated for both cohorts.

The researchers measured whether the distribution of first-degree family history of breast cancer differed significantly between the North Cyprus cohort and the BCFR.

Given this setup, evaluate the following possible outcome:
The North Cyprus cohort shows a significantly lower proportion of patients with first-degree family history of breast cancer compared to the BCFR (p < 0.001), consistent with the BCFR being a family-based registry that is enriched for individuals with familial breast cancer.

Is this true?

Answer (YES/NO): NO